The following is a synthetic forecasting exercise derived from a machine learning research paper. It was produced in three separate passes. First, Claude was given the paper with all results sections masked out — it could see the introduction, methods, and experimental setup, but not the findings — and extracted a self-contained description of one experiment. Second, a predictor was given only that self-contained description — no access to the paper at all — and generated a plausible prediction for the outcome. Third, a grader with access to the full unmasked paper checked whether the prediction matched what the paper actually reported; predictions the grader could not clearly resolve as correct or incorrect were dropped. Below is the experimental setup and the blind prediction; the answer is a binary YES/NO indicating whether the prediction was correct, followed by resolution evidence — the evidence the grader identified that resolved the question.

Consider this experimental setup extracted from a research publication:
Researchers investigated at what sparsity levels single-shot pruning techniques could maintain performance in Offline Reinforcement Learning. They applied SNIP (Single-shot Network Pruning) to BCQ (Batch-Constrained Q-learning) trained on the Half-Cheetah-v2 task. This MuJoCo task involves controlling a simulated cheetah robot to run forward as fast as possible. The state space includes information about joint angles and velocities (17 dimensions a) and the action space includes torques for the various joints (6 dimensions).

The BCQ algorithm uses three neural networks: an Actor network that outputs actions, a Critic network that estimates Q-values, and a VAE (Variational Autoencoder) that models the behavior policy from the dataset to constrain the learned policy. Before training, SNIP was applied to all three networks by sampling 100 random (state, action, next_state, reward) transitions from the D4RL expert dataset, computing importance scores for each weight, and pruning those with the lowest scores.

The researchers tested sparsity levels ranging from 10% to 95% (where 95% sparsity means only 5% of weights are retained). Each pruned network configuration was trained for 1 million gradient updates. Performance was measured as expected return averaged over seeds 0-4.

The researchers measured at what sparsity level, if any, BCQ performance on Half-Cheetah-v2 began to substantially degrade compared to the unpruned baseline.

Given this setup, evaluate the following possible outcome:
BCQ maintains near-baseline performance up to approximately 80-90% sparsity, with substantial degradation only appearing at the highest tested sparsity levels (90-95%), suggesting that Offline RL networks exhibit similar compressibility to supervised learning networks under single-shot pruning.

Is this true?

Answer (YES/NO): NO